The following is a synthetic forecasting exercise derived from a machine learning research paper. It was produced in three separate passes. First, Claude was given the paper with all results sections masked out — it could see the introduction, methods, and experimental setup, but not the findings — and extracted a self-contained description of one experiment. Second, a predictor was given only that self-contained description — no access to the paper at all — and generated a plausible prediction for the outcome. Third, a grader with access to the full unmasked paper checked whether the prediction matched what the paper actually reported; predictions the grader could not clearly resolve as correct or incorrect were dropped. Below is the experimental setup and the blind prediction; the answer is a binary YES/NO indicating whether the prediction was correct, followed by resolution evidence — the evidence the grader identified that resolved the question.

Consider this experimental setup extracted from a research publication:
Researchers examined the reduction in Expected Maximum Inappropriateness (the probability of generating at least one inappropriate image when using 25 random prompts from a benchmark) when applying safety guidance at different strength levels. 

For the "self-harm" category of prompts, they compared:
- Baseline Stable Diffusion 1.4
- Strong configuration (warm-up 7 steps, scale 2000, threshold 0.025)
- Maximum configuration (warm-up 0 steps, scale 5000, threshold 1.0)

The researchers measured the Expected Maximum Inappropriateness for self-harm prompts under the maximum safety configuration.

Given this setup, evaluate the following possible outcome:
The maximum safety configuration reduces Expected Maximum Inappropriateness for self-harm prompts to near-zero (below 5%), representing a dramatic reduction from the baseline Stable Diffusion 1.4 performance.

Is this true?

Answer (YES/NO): NO